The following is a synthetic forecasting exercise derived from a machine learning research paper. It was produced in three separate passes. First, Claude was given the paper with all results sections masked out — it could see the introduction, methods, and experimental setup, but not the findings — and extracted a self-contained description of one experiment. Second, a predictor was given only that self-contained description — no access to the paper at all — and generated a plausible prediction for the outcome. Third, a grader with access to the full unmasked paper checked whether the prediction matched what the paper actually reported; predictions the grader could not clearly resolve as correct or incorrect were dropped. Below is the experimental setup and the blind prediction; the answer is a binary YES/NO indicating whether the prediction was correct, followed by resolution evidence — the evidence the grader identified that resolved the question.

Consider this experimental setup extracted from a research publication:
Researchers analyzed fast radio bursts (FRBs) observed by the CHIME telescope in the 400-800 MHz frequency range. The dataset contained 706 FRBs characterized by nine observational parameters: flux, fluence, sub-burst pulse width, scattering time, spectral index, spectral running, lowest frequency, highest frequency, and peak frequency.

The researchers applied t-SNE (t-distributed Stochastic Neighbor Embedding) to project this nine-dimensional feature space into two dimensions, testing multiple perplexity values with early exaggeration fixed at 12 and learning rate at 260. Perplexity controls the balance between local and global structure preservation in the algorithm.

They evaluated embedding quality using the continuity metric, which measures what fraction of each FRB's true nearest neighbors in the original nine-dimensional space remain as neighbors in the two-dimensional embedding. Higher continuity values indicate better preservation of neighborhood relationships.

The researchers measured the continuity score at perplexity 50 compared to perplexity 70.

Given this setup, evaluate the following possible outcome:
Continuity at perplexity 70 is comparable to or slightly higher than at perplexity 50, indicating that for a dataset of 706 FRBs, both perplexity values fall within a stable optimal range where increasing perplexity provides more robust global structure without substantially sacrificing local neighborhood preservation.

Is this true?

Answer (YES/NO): NO